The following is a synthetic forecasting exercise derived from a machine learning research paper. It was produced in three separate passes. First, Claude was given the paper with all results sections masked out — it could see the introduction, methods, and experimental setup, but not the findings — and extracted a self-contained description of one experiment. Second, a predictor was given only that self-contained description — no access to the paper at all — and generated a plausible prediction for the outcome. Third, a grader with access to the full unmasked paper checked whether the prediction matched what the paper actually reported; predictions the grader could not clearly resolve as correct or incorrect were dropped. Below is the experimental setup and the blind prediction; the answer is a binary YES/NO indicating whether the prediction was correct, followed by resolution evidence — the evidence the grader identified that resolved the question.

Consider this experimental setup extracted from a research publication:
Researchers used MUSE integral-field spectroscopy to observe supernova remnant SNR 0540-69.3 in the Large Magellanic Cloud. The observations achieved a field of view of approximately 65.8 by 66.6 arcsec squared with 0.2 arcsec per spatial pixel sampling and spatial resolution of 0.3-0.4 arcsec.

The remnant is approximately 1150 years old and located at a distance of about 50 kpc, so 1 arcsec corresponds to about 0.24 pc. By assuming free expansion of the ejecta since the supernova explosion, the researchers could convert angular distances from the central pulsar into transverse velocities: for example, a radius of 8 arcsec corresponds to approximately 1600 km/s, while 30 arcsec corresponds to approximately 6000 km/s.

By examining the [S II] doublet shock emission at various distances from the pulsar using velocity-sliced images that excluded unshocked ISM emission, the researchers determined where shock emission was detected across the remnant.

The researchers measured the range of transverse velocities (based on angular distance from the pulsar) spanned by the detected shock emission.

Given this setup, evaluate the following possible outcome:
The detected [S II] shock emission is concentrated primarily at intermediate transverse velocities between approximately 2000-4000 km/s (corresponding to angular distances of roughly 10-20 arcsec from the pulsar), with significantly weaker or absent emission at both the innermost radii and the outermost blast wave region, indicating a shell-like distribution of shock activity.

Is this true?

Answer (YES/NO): NO